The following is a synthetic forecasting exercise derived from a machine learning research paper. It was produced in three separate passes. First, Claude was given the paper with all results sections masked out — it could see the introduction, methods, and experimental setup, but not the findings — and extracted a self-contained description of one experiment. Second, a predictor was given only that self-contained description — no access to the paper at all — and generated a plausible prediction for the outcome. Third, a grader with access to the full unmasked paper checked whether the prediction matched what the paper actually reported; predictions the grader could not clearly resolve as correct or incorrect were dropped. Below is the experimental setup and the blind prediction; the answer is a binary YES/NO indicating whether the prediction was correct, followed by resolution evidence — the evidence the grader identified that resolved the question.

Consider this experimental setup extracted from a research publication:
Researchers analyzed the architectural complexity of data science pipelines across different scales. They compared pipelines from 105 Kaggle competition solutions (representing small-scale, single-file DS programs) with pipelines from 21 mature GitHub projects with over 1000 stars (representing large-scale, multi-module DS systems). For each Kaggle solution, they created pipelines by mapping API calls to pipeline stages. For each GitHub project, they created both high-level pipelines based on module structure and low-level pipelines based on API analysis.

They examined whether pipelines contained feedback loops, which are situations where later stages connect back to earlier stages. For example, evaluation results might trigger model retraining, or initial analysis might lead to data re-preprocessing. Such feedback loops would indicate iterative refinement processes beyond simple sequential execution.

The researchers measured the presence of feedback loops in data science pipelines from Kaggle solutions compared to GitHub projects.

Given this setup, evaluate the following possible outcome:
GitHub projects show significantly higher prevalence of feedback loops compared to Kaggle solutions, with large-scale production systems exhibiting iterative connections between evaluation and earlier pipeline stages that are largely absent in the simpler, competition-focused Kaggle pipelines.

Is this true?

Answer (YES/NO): NO